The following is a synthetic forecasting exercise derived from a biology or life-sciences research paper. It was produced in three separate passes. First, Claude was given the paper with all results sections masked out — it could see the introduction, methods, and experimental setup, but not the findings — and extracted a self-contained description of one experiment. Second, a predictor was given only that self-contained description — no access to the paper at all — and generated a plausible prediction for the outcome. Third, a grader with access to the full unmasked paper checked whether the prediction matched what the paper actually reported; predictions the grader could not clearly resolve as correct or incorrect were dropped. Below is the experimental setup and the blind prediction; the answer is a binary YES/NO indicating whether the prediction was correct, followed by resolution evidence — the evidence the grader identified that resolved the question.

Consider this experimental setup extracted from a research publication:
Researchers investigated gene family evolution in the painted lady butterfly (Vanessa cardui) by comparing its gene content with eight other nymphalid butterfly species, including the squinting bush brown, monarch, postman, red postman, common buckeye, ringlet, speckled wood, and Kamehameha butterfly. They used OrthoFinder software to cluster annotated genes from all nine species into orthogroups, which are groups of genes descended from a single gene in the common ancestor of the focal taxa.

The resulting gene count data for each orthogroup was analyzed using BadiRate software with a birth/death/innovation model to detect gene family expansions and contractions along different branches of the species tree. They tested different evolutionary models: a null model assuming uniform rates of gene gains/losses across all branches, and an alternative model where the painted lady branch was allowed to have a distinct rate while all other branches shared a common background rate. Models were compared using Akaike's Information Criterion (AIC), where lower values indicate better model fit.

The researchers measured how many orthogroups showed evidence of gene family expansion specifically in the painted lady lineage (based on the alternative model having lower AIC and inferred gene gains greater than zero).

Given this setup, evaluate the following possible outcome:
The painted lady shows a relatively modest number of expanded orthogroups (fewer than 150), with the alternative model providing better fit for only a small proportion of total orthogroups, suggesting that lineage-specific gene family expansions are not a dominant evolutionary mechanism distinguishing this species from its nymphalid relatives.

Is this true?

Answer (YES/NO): YES